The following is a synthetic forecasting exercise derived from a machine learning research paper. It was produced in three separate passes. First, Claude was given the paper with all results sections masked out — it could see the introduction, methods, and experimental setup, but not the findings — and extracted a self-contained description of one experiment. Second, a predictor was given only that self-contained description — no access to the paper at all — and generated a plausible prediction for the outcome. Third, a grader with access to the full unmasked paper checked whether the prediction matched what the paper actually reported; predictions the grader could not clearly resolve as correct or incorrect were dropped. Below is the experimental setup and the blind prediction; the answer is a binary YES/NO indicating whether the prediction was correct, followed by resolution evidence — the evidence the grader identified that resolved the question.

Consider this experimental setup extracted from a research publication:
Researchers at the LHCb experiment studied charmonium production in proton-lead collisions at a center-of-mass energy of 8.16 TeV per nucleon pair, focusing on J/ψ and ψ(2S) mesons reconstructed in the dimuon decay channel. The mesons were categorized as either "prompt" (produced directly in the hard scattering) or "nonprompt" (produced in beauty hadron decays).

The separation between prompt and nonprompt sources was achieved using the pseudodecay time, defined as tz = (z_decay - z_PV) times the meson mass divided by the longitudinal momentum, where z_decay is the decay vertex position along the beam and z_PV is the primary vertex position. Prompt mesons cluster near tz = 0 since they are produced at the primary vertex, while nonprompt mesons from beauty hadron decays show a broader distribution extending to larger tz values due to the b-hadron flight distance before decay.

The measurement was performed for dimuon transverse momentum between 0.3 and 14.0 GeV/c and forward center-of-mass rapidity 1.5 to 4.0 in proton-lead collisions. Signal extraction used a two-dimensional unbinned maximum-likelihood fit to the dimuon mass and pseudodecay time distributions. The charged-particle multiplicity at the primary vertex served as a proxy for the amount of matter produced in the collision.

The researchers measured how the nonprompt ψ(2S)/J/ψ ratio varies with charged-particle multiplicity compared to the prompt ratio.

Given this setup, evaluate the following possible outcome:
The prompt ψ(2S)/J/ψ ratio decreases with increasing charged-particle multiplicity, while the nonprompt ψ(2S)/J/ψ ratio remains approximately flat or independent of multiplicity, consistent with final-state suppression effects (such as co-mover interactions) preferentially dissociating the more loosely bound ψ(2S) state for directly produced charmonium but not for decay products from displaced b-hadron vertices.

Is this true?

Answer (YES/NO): YES